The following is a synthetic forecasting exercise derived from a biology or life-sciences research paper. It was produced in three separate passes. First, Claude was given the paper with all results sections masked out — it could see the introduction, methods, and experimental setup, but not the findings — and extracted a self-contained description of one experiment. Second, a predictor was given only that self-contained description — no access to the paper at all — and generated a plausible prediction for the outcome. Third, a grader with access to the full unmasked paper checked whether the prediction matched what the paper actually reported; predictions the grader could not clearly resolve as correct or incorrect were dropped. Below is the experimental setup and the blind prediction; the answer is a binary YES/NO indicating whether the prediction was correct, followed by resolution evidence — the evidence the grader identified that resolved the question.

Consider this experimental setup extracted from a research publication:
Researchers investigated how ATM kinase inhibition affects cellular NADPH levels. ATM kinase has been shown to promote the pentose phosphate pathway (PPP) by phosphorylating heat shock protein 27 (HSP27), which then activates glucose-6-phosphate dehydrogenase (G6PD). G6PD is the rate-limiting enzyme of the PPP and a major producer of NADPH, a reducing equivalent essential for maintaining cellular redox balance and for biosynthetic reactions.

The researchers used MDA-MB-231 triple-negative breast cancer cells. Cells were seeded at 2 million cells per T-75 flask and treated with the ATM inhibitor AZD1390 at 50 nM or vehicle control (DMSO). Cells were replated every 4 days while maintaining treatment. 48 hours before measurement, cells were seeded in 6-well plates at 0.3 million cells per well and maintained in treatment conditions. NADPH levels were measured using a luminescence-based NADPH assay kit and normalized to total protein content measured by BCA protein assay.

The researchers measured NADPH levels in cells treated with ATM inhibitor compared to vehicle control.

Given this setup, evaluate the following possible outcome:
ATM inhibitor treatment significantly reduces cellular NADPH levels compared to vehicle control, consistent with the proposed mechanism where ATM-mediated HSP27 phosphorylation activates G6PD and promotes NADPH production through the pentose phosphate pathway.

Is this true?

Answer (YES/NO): YES